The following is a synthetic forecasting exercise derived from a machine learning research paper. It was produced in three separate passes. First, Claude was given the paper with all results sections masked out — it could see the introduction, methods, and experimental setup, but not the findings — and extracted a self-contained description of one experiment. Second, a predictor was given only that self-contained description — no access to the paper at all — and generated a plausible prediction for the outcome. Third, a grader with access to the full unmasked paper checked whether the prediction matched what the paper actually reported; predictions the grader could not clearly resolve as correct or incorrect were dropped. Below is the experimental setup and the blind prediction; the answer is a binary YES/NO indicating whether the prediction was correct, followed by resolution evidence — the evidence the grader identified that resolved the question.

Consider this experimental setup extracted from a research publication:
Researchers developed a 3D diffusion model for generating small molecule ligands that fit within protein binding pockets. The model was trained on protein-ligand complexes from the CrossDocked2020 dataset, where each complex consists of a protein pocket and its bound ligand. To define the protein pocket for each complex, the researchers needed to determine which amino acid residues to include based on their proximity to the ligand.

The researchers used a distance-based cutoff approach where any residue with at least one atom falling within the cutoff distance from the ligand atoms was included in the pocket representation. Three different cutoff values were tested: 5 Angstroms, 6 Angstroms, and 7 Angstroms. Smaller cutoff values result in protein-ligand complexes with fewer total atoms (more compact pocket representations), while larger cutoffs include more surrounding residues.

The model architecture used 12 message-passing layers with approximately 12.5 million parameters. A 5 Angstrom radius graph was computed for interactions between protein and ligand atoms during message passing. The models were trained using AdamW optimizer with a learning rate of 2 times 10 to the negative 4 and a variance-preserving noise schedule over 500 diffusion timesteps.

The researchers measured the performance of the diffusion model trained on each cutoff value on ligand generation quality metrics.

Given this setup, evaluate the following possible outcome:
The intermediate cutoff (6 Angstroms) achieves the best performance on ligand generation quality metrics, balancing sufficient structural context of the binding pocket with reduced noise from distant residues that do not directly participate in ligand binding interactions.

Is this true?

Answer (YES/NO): NO